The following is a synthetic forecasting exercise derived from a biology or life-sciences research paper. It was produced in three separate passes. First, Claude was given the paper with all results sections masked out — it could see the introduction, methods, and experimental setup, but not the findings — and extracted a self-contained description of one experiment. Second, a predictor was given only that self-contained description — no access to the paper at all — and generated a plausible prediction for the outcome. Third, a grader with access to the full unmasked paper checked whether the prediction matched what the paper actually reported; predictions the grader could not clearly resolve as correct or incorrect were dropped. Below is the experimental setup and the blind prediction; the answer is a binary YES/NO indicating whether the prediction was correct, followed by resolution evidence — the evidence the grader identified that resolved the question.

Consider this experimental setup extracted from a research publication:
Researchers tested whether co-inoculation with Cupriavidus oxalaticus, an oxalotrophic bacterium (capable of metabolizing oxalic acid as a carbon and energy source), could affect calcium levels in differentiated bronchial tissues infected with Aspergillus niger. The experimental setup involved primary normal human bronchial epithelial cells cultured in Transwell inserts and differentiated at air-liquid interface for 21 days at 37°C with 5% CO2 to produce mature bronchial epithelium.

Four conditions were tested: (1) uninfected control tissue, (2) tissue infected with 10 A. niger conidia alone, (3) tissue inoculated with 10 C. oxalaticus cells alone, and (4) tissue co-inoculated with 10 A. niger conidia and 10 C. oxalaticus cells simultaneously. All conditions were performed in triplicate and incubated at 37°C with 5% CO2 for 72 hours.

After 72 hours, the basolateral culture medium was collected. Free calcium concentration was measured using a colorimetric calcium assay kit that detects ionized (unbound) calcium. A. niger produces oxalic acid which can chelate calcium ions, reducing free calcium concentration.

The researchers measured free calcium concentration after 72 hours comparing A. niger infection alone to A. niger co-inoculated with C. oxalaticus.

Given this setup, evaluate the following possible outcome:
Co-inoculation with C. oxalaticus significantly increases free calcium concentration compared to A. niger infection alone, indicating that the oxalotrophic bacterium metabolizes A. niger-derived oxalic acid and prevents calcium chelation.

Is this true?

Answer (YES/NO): YES